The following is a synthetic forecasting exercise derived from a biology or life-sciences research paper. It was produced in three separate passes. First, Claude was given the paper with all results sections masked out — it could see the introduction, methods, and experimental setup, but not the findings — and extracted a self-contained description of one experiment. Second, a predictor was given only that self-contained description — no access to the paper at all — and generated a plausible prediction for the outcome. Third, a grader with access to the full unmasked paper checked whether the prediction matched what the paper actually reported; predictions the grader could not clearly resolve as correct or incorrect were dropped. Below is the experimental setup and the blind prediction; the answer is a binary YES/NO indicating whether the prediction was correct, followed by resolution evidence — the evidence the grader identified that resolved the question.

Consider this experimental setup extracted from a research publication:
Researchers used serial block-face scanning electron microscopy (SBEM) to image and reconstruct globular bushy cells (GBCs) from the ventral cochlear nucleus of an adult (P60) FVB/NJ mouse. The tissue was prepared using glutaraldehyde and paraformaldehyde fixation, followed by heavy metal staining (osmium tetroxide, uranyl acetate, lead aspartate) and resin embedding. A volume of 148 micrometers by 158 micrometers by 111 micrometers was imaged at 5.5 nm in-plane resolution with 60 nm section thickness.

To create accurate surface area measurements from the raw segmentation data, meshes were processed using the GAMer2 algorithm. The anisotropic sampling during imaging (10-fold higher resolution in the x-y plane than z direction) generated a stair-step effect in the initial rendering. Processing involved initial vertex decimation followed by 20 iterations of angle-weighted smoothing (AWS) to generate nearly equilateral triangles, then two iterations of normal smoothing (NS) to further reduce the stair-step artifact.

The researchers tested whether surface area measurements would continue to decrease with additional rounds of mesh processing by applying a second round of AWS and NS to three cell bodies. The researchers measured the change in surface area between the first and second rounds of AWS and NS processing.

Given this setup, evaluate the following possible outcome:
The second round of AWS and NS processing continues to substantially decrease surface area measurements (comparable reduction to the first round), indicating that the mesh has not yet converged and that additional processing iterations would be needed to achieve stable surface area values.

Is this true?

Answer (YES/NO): NO